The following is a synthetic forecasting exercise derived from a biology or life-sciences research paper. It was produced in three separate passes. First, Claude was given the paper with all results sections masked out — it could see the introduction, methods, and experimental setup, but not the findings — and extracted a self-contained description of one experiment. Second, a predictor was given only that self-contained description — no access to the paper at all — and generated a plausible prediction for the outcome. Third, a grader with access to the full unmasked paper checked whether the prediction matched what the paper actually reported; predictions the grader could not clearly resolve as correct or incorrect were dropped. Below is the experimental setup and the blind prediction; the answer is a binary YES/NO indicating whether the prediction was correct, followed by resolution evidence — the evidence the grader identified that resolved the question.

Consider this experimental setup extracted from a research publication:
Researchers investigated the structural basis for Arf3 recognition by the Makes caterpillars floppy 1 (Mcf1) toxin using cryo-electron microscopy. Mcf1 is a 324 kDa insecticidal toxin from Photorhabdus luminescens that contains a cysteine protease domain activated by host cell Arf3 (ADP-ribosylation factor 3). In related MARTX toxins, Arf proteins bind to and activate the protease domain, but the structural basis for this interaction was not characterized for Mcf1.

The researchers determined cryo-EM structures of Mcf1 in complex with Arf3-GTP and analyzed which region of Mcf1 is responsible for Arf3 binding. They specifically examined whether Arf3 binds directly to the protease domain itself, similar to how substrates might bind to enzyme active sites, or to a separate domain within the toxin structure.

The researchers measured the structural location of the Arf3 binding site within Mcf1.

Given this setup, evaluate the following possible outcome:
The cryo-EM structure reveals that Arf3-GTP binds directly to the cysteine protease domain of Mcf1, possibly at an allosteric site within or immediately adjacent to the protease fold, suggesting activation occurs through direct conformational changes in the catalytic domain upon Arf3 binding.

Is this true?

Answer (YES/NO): NO